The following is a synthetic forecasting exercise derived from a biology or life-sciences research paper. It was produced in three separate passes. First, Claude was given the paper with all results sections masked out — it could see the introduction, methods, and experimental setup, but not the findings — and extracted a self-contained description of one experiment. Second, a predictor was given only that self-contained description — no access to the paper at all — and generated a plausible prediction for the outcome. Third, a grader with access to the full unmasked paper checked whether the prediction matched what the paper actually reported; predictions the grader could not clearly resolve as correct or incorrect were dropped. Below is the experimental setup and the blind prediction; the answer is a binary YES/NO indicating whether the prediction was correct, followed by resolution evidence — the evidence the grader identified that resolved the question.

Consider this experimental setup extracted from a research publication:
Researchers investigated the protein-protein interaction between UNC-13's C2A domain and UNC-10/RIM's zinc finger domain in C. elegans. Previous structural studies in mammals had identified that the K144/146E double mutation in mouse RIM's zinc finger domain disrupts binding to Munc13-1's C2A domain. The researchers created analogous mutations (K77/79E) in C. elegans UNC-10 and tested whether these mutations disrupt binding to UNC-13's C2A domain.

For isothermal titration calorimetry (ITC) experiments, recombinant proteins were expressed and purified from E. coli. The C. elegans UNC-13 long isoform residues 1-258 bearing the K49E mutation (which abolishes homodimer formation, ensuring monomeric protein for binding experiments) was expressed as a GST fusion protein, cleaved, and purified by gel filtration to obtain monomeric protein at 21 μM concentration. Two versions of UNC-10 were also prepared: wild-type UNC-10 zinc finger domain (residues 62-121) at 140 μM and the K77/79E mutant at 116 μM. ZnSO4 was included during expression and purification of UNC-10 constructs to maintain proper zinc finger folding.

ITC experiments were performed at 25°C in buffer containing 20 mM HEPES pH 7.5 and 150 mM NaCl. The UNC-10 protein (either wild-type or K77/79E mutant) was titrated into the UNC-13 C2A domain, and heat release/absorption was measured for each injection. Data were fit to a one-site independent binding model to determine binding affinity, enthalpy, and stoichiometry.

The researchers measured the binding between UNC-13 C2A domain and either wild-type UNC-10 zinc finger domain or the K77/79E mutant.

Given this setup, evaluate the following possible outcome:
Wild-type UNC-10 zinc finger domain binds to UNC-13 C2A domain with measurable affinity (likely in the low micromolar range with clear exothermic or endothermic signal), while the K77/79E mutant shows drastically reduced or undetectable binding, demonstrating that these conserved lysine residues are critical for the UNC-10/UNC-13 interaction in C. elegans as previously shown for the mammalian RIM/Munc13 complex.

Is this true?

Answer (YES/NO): YES